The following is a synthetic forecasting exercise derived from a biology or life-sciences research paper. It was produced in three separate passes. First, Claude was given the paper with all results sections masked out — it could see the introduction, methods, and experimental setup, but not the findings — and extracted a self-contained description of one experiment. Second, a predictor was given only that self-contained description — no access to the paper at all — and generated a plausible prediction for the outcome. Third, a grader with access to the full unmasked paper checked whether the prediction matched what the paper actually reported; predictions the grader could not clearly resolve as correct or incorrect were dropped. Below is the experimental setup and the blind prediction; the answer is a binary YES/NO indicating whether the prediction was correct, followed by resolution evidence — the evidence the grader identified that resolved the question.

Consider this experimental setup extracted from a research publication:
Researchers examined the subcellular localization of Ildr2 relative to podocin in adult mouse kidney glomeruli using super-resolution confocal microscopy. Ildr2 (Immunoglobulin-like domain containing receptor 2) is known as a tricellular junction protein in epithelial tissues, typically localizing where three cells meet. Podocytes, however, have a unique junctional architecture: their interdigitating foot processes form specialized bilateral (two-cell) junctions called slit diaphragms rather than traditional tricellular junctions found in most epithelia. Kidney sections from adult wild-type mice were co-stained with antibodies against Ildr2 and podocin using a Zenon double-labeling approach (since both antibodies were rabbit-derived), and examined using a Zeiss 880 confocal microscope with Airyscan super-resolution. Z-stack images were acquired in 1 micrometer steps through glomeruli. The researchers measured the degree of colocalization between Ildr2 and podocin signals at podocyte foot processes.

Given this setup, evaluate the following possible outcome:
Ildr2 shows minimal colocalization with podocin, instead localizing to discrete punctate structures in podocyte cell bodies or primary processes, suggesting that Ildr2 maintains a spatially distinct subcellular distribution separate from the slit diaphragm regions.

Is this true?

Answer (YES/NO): NO